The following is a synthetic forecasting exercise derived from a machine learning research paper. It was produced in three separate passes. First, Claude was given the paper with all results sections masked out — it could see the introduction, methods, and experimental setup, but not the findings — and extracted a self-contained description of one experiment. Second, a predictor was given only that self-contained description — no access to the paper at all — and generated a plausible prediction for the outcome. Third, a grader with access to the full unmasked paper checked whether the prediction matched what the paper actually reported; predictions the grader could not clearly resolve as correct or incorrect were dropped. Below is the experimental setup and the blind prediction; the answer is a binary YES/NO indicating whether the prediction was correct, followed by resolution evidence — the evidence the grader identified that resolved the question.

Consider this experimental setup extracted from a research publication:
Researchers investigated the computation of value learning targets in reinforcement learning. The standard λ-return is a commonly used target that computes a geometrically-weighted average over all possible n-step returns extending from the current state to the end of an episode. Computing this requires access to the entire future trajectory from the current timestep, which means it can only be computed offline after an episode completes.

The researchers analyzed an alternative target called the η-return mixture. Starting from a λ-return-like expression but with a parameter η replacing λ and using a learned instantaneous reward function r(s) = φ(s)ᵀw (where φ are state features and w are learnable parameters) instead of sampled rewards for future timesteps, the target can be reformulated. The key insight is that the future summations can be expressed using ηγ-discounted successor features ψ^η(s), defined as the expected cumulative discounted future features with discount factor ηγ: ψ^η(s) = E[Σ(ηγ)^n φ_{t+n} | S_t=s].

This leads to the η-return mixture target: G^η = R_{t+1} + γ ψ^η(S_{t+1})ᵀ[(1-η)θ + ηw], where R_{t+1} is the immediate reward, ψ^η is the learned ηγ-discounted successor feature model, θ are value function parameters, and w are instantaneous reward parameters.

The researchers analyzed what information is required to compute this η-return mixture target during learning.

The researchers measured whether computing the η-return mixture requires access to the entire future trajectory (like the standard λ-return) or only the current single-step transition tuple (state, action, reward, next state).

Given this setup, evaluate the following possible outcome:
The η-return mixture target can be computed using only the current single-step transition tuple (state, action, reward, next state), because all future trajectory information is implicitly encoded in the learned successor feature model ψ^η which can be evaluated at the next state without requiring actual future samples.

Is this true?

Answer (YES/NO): YES